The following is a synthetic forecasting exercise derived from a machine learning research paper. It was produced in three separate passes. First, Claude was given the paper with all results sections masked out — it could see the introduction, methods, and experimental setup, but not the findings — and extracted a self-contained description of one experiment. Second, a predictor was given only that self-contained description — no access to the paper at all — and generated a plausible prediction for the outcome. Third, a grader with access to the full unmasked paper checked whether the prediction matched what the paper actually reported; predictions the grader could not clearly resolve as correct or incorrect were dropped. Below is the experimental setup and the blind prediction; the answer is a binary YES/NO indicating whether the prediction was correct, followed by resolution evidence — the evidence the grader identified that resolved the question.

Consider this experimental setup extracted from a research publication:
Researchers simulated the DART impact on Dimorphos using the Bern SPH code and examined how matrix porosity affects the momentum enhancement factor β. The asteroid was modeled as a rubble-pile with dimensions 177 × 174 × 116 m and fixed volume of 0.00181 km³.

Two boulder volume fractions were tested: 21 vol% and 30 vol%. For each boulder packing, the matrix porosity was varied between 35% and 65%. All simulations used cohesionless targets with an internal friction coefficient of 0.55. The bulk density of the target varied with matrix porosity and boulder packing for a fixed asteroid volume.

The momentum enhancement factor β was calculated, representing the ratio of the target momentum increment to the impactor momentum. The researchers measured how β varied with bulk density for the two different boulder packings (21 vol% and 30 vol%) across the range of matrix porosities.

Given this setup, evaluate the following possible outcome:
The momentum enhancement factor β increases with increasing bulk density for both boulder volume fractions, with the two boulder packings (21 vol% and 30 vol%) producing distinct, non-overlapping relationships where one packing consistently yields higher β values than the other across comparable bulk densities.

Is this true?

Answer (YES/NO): NO